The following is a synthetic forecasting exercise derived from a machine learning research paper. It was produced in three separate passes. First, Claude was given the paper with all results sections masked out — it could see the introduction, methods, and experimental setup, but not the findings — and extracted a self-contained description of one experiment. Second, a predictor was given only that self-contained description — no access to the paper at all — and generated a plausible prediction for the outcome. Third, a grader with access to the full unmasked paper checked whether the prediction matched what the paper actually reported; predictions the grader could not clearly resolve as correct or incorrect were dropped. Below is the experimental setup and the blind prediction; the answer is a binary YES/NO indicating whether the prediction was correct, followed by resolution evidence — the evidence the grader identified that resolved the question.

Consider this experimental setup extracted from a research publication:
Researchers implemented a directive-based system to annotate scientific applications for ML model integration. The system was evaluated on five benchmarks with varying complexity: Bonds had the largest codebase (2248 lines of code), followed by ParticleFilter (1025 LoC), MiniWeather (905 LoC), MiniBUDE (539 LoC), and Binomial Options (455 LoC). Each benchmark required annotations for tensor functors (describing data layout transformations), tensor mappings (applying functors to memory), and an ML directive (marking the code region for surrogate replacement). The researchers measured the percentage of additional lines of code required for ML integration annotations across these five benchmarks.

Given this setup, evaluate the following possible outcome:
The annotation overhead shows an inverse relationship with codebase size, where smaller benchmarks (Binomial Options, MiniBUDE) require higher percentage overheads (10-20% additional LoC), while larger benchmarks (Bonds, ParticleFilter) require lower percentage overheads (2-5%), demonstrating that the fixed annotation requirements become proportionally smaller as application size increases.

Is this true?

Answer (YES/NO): NO